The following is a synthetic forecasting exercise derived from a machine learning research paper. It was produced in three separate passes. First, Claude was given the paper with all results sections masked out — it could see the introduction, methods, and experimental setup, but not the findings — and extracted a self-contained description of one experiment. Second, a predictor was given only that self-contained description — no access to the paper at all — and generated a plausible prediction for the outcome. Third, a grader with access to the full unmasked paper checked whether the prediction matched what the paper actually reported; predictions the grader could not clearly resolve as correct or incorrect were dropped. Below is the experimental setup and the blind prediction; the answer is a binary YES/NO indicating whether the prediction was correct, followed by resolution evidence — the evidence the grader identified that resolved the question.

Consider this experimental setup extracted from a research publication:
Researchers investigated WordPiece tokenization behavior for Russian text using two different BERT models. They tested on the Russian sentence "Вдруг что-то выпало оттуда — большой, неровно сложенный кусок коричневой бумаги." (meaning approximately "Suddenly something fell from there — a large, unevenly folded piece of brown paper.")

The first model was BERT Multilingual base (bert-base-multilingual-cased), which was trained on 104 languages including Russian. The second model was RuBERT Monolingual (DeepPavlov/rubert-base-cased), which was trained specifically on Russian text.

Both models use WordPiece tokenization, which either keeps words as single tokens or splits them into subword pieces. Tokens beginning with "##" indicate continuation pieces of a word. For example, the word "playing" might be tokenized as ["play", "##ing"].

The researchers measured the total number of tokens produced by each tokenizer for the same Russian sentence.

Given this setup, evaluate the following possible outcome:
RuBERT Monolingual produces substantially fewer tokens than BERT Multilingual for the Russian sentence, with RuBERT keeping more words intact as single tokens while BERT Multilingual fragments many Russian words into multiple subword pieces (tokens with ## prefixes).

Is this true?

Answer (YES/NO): YES